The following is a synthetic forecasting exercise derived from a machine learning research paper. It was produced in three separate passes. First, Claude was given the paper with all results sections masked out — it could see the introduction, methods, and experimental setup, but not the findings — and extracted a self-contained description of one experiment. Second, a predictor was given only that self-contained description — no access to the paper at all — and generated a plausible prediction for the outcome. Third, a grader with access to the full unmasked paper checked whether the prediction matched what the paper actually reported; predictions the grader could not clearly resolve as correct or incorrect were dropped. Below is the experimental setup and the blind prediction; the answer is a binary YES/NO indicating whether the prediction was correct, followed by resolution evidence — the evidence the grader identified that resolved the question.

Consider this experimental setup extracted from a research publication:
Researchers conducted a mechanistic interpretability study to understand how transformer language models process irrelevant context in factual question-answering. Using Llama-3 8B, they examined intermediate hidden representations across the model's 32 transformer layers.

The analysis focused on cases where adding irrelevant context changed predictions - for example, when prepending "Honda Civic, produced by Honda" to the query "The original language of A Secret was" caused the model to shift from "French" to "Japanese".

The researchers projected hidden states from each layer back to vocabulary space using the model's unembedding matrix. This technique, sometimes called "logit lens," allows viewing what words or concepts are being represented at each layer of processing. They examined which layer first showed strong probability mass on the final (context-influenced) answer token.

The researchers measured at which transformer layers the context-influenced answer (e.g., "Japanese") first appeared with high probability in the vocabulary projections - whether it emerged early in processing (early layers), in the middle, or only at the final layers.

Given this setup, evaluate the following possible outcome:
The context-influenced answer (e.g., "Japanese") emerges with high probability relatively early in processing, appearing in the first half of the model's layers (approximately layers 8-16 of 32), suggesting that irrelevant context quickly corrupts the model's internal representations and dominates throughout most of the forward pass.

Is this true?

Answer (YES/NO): NO